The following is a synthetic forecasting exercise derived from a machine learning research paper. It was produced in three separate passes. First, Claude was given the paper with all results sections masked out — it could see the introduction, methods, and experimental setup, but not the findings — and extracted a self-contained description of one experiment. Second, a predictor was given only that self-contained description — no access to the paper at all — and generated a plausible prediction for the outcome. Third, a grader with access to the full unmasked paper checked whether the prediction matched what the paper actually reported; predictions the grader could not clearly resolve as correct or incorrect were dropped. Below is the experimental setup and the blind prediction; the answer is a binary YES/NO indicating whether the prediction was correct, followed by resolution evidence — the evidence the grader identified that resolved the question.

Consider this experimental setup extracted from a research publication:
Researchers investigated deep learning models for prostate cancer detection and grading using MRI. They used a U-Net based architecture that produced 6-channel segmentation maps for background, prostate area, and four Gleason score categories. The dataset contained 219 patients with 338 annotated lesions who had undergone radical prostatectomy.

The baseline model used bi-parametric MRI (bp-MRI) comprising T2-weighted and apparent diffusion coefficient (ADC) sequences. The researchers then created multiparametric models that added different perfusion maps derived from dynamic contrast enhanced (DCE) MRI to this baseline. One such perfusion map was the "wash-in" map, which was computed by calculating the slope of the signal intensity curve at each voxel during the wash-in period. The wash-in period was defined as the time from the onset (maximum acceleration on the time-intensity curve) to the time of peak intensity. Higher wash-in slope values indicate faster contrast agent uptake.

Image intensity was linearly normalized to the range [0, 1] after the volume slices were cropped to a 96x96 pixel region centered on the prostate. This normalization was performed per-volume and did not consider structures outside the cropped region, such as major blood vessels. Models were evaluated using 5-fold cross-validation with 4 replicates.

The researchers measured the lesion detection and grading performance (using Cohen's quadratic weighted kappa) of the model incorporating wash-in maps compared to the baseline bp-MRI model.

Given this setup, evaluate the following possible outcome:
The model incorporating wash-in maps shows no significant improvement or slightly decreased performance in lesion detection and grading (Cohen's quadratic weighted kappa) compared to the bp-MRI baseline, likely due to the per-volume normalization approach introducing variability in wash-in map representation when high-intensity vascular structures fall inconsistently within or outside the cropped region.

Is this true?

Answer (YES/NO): YES